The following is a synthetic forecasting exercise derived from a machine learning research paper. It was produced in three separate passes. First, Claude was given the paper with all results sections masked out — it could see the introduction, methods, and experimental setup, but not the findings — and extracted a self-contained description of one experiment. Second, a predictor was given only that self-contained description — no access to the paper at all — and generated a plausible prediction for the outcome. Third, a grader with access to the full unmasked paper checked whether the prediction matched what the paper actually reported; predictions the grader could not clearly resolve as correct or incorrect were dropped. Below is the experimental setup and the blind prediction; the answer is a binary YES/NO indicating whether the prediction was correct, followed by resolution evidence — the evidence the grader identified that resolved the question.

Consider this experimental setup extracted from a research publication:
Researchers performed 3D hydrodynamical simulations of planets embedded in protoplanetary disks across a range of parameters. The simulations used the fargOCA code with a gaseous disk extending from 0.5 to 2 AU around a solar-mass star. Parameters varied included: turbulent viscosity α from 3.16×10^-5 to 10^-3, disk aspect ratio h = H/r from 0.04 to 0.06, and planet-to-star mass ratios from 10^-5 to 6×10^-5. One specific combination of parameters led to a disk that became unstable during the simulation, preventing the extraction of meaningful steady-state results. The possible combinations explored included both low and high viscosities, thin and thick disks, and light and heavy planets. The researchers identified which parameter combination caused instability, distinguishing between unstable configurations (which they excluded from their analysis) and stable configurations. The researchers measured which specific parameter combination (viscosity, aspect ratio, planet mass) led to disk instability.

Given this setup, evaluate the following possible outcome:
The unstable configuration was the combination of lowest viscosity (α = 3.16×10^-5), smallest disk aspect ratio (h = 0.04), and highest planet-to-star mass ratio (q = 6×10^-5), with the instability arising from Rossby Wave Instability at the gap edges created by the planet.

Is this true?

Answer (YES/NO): NO